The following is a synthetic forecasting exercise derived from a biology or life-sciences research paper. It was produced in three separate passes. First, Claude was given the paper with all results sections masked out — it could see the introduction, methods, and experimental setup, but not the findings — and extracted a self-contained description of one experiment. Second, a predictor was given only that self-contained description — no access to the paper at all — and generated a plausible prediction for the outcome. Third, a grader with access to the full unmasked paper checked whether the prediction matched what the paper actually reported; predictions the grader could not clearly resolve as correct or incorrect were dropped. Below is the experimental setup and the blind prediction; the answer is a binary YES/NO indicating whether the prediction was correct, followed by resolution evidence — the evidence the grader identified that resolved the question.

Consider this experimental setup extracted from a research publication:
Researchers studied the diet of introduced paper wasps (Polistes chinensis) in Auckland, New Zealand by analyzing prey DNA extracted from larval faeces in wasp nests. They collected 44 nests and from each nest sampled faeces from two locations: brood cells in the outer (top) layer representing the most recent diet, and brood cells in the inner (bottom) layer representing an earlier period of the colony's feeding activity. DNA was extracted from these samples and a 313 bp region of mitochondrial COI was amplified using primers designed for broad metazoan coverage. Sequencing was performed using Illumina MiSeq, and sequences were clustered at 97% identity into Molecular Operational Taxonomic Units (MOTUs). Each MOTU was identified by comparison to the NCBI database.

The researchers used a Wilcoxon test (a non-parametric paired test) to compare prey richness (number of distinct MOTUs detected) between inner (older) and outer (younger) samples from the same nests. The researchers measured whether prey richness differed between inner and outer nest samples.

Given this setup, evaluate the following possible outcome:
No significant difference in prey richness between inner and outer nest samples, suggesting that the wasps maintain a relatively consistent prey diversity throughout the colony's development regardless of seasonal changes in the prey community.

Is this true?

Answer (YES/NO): NO